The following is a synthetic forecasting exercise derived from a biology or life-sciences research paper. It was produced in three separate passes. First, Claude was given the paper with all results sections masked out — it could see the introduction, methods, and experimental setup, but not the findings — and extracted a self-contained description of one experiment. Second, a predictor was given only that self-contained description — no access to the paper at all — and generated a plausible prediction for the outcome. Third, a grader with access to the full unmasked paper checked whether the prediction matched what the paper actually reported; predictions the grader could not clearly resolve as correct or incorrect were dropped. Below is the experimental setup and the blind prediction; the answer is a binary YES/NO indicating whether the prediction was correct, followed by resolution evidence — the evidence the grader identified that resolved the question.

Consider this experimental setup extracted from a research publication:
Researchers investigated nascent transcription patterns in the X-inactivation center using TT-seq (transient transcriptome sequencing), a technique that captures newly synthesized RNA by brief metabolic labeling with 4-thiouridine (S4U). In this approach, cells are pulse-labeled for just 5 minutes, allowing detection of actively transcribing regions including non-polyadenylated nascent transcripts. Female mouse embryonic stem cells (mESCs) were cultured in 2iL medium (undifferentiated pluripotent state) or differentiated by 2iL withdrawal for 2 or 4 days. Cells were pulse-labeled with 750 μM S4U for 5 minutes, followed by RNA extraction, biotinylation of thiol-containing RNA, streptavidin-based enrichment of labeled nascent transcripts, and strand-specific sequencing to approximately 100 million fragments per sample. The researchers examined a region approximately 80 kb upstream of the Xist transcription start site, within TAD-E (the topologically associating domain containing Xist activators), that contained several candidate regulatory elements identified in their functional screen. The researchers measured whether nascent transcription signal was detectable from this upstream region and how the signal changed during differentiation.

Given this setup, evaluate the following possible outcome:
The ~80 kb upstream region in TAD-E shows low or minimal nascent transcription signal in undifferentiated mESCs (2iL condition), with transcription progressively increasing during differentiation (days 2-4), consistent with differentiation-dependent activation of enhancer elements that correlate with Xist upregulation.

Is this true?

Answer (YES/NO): YES